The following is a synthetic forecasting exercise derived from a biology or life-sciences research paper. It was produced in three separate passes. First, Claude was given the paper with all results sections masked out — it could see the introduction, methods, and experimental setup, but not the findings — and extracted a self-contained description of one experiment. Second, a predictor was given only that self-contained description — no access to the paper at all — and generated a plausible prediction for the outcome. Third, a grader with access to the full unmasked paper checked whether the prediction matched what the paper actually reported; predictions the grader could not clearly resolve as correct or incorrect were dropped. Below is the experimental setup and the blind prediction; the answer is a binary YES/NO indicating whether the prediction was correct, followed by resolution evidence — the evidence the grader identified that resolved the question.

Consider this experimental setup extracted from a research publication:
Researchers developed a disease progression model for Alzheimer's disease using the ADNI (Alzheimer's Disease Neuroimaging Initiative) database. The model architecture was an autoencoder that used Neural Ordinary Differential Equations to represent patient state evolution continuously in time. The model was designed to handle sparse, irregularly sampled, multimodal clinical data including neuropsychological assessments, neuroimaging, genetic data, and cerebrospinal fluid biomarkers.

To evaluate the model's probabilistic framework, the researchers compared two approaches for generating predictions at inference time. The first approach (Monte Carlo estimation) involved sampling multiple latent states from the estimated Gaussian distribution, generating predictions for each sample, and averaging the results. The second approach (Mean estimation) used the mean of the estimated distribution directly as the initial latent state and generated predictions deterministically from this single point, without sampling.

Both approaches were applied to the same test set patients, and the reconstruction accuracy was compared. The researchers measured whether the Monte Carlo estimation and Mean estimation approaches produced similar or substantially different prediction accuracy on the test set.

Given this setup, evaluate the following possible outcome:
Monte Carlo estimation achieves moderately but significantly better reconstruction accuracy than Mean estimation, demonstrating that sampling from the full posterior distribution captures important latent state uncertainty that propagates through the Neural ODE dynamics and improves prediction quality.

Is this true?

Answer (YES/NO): NO